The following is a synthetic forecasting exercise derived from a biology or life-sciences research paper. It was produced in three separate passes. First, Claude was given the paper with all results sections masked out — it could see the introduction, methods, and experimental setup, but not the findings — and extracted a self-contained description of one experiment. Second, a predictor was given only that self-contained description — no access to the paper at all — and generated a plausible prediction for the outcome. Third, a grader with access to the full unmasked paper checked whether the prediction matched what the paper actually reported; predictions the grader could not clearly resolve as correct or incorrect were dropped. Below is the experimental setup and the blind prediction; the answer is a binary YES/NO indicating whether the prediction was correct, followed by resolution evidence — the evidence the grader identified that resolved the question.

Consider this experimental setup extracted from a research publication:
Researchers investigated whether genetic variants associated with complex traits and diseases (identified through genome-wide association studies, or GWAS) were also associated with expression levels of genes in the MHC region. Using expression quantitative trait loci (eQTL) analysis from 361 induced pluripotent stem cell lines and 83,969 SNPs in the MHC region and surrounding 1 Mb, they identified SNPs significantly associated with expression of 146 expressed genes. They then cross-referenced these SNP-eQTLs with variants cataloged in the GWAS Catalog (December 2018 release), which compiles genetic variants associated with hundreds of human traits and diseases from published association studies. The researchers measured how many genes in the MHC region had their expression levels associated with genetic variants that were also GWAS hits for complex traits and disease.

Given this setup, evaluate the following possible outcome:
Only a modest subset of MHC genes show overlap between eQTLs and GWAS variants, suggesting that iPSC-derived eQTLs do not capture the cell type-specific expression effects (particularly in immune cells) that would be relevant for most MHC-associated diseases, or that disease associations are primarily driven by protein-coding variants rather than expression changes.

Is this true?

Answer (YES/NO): NO